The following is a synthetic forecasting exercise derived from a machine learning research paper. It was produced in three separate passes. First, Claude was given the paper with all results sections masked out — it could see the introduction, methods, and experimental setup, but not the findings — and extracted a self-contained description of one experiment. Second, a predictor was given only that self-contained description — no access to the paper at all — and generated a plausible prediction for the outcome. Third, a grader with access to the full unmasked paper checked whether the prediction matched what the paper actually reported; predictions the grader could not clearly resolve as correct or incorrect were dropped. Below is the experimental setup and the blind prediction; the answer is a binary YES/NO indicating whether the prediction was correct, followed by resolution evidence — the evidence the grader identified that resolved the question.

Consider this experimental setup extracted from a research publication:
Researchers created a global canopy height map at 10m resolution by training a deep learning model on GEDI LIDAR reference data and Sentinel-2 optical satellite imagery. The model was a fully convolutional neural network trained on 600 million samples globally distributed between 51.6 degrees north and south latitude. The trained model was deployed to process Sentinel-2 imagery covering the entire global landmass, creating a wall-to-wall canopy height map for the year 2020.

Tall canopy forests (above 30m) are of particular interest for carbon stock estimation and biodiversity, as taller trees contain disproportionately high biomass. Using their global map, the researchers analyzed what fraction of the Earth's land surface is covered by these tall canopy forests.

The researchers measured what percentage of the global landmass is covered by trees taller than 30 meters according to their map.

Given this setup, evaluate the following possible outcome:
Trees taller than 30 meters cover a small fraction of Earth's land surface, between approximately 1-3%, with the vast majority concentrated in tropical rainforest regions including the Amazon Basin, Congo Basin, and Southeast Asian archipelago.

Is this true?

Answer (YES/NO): NO